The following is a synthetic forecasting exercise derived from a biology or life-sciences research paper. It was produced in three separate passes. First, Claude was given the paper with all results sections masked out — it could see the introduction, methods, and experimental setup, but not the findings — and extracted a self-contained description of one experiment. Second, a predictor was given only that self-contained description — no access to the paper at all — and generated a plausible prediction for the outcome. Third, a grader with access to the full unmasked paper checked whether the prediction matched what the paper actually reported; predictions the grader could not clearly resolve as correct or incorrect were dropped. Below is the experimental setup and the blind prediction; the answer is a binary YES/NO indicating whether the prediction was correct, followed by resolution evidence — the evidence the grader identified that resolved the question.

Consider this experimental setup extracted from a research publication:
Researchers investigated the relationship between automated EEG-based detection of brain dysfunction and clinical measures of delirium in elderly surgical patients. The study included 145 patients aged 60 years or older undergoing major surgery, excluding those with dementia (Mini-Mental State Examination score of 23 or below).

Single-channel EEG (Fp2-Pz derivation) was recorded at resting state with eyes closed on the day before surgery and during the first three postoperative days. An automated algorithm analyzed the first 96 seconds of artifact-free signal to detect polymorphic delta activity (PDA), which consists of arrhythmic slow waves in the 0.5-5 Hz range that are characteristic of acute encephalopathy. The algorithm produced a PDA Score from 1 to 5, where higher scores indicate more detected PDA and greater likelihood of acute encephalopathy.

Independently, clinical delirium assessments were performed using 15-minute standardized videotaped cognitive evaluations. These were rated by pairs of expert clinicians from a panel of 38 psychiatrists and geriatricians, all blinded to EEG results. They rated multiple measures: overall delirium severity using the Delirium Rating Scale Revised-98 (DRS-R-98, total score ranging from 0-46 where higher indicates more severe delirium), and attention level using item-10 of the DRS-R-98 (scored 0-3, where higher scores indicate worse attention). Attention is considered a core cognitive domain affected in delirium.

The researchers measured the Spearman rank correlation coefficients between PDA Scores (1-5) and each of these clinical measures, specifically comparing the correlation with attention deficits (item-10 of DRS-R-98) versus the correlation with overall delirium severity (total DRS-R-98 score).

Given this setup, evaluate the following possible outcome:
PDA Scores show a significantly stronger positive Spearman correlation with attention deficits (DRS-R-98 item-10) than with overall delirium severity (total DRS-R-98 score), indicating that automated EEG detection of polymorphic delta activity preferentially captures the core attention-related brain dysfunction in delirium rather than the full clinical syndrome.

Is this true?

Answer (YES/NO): NO